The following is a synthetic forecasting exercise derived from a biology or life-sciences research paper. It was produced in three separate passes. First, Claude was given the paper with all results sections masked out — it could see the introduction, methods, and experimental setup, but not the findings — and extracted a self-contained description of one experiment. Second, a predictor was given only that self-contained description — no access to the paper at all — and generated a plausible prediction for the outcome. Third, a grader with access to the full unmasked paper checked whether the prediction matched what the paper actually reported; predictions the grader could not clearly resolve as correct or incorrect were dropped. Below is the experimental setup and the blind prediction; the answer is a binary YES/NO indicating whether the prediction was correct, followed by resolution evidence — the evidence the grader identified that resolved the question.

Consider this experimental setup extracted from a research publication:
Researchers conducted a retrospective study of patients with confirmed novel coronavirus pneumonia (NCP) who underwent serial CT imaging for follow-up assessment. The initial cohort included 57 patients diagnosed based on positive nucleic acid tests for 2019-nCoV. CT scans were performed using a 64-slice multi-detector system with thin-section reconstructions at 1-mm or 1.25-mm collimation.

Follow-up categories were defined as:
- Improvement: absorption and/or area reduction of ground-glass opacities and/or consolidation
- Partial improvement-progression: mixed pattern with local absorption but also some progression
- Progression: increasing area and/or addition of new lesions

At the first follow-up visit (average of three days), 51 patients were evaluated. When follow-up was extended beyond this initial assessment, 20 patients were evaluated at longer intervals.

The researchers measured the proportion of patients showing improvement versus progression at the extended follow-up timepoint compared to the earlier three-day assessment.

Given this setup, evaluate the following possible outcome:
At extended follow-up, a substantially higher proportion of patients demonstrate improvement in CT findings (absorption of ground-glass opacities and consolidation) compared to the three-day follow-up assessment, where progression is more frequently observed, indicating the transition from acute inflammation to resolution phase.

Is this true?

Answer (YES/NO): YES